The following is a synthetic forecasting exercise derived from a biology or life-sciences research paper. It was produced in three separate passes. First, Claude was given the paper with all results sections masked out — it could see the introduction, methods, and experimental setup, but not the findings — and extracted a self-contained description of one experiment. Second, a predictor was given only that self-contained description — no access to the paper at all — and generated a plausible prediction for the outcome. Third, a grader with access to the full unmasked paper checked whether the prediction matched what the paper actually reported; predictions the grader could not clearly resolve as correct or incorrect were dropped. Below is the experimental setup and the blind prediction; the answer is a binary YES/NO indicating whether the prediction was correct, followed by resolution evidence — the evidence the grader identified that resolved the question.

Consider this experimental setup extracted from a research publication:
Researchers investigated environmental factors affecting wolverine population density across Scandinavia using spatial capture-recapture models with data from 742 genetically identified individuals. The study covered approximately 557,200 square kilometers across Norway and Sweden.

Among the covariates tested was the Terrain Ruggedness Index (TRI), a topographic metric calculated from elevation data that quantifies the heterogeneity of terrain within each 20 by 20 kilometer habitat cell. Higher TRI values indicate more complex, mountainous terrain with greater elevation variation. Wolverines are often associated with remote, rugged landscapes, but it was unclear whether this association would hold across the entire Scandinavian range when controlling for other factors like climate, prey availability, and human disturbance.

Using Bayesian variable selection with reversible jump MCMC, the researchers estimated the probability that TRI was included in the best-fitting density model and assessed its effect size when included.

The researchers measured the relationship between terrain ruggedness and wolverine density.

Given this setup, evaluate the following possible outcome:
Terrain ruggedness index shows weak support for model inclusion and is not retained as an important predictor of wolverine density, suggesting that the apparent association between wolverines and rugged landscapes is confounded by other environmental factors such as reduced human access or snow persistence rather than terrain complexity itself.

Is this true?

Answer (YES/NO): NO